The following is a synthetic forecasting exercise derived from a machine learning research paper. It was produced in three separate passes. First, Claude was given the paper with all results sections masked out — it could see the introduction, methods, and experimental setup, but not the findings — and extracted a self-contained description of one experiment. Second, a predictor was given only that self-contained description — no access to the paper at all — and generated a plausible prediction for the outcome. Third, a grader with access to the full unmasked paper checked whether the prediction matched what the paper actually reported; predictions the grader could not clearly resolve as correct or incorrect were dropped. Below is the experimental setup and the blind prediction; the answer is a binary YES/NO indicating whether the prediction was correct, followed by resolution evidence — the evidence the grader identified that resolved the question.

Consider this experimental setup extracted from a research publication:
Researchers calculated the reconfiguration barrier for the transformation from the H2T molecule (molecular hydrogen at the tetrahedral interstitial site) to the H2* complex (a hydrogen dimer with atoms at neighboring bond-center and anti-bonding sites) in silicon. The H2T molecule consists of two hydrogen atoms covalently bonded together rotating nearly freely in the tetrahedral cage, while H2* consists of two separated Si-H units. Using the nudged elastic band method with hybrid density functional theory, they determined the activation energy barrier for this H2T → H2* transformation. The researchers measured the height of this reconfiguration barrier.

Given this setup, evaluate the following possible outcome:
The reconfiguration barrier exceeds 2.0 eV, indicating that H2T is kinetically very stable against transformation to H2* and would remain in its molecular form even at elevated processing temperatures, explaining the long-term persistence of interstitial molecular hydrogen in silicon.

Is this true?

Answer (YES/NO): NO